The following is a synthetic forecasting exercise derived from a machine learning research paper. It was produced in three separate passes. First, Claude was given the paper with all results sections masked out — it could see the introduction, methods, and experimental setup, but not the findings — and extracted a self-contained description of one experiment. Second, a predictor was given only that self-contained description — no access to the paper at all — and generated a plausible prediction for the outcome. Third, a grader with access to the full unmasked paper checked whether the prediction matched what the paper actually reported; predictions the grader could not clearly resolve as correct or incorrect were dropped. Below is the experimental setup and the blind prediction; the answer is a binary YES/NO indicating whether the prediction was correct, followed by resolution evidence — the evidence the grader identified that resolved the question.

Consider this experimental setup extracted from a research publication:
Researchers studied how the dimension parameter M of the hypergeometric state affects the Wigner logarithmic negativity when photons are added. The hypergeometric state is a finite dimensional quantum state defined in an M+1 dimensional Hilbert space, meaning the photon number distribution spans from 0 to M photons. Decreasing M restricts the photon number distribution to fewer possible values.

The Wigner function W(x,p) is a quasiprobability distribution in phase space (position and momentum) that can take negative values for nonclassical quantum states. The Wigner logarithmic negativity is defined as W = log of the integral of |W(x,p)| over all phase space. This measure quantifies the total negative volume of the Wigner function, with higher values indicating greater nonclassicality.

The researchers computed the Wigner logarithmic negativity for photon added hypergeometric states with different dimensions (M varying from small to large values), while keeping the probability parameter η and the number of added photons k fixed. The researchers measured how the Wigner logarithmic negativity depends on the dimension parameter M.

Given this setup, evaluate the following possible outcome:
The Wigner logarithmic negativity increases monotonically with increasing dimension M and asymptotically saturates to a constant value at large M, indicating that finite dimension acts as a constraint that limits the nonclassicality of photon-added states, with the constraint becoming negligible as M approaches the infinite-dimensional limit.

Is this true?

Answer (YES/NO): NO